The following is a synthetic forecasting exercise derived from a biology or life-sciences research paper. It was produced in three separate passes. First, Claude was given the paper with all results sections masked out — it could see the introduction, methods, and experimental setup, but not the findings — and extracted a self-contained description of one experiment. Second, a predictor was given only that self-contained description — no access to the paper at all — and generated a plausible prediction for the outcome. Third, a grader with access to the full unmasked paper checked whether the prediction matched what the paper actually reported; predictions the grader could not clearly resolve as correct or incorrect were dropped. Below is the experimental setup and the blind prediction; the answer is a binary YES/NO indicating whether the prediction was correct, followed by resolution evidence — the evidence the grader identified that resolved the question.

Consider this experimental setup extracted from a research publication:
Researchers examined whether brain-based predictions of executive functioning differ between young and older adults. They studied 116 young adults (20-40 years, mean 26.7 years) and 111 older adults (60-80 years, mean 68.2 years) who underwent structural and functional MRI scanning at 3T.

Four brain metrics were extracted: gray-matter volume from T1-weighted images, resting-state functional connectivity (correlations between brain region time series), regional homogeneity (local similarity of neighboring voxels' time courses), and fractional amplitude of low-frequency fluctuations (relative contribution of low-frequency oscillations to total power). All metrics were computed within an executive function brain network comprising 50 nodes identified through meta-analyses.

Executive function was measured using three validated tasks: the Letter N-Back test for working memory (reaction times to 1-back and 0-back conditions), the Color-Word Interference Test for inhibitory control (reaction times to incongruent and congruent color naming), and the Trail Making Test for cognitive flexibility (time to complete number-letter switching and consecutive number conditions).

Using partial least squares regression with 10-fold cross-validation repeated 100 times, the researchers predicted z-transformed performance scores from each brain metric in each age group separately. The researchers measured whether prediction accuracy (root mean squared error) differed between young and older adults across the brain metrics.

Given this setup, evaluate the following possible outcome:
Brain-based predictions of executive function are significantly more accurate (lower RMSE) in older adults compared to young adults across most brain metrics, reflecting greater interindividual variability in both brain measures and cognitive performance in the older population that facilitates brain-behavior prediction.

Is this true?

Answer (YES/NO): NO